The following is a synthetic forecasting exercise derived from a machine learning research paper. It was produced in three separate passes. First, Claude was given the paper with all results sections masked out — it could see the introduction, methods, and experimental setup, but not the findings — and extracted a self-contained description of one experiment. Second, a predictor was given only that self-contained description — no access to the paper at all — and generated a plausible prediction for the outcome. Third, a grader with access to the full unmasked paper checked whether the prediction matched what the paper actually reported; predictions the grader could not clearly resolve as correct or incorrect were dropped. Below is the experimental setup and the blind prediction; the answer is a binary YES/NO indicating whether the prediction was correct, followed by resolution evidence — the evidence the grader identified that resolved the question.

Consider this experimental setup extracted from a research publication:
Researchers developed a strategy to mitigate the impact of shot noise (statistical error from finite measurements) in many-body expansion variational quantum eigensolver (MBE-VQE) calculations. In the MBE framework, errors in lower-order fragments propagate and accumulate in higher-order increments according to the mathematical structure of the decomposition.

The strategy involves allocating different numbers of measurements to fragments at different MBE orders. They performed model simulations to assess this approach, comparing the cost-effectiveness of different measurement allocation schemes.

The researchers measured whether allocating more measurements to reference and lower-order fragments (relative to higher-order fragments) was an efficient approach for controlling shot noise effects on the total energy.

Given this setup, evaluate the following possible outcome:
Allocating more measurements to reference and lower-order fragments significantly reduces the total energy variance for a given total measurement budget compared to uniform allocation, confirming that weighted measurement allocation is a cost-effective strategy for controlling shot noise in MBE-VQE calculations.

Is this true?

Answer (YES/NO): YES